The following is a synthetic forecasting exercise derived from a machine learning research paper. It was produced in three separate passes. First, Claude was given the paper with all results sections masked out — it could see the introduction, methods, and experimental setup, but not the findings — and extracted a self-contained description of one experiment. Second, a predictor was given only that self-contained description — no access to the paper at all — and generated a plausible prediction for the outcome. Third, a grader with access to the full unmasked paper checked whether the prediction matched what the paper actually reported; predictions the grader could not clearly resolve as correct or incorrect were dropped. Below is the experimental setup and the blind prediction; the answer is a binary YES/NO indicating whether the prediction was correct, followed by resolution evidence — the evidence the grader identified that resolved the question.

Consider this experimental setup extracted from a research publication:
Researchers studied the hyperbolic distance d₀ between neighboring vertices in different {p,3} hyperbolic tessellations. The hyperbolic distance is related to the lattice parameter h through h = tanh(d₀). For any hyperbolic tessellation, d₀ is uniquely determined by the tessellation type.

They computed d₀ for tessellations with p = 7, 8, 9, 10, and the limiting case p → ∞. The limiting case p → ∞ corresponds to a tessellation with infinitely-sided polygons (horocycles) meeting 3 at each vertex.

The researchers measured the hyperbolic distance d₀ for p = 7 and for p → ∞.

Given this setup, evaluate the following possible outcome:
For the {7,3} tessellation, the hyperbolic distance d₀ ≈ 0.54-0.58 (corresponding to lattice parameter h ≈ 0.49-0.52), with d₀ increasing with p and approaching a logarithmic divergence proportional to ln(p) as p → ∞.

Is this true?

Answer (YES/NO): NO